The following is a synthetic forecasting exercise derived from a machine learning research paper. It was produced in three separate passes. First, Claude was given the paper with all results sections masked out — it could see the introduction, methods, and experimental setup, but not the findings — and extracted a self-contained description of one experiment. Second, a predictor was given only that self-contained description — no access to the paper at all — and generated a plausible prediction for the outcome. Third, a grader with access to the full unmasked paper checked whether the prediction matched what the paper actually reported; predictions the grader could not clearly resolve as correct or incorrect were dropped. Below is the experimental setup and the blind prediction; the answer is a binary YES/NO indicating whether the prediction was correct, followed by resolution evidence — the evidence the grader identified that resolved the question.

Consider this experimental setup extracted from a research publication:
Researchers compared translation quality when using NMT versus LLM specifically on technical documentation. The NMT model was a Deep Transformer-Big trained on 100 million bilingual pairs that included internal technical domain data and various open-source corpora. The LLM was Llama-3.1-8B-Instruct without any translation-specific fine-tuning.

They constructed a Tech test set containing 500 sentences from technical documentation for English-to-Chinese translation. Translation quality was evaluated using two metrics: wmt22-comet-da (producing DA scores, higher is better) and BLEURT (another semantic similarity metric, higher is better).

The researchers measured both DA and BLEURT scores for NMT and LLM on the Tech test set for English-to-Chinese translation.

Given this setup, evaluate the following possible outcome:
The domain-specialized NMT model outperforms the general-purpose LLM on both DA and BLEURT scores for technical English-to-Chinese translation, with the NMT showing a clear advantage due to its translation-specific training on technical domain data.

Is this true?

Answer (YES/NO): YES